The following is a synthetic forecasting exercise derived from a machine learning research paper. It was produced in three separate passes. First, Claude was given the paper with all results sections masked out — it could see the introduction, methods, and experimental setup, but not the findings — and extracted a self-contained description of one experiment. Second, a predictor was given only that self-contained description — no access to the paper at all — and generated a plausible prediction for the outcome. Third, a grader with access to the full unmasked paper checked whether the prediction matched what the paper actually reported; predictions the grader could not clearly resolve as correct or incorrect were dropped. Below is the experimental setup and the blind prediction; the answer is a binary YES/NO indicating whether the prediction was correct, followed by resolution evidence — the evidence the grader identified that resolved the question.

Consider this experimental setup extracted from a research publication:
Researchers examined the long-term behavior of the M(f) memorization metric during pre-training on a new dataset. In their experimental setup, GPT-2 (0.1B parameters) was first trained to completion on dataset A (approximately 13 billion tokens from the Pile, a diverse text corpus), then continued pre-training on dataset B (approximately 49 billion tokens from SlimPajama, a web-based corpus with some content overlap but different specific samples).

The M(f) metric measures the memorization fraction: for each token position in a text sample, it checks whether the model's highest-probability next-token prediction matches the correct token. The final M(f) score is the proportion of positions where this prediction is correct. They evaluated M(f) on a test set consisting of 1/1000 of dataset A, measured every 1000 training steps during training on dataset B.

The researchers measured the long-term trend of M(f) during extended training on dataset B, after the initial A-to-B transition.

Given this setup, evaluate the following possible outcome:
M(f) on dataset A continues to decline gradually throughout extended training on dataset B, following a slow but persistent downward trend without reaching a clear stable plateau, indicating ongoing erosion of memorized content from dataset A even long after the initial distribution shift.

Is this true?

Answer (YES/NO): NO